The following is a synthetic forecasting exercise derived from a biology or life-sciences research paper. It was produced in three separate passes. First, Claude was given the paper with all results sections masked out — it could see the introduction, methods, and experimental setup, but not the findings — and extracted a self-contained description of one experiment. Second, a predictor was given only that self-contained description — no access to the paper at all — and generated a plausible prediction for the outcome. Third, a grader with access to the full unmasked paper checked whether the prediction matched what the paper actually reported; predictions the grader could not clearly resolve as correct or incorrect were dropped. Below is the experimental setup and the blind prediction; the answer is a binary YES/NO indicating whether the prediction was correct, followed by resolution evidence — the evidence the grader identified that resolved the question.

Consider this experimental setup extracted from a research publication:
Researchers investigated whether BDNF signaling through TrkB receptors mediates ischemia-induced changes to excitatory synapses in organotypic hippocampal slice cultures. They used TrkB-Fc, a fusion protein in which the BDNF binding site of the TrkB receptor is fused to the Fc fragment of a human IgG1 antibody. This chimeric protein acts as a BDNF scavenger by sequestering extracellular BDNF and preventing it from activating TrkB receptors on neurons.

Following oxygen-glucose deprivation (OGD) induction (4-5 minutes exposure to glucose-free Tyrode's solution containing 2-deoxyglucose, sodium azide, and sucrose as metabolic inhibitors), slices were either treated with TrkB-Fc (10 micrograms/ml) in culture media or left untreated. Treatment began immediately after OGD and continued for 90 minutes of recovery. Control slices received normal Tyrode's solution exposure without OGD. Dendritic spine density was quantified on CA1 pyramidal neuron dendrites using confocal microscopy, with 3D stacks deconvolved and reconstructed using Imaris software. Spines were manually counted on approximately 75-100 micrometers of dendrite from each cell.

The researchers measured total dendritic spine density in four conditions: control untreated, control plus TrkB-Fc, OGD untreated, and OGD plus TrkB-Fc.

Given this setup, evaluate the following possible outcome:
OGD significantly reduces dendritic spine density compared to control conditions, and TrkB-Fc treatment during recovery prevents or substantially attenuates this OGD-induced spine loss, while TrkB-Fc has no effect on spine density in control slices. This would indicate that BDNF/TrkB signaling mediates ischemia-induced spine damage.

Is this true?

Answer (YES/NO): YES